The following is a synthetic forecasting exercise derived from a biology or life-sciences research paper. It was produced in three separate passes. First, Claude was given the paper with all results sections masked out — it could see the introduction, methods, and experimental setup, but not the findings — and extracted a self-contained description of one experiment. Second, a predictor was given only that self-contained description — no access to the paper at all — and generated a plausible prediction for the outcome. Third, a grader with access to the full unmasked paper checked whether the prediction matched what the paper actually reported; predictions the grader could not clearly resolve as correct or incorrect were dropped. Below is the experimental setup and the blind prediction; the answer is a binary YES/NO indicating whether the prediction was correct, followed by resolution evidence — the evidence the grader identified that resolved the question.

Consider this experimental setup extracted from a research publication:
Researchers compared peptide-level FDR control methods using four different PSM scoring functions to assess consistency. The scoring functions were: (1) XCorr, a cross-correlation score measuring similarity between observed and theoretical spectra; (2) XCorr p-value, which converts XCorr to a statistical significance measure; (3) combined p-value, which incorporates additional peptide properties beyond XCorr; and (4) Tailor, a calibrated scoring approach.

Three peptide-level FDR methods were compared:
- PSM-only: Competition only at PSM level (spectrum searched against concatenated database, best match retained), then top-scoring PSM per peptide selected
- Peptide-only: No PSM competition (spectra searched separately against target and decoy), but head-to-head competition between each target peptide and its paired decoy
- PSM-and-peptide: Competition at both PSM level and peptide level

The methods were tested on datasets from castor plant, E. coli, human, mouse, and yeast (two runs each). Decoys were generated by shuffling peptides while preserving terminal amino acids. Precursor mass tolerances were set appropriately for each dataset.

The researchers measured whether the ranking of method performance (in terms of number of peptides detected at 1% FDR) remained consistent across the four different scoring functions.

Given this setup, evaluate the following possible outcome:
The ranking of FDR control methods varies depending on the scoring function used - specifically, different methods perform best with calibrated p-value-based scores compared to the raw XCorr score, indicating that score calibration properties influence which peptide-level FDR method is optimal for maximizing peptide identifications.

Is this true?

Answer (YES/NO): NO